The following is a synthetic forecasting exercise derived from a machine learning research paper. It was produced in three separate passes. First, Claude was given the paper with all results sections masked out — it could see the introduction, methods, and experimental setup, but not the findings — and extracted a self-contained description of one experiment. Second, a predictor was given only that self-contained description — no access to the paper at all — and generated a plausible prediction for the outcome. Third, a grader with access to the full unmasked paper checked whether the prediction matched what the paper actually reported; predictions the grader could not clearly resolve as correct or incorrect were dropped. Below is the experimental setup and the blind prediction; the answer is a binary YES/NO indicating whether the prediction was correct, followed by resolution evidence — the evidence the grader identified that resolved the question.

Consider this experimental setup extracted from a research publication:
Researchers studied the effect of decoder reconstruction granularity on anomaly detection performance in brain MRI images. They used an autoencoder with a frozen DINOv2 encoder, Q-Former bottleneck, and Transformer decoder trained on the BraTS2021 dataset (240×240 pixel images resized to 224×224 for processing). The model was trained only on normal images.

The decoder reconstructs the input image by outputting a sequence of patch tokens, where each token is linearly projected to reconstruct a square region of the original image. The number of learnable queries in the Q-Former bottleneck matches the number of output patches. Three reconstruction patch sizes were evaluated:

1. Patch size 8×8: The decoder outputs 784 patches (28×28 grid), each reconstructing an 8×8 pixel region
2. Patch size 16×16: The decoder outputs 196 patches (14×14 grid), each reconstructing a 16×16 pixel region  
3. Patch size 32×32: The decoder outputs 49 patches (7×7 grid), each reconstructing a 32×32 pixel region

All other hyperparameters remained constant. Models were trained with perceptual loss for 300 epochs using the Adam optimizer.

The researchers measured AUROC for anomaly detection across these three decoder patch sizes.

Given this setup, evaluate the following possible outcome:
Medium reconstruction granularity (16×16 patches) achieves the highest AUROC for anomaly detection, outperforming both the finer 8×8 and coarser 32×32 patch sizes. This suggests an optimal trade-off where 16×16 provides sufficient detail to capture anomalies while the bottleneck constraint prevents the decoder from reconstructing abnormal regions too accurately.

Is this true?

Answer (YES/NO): NO